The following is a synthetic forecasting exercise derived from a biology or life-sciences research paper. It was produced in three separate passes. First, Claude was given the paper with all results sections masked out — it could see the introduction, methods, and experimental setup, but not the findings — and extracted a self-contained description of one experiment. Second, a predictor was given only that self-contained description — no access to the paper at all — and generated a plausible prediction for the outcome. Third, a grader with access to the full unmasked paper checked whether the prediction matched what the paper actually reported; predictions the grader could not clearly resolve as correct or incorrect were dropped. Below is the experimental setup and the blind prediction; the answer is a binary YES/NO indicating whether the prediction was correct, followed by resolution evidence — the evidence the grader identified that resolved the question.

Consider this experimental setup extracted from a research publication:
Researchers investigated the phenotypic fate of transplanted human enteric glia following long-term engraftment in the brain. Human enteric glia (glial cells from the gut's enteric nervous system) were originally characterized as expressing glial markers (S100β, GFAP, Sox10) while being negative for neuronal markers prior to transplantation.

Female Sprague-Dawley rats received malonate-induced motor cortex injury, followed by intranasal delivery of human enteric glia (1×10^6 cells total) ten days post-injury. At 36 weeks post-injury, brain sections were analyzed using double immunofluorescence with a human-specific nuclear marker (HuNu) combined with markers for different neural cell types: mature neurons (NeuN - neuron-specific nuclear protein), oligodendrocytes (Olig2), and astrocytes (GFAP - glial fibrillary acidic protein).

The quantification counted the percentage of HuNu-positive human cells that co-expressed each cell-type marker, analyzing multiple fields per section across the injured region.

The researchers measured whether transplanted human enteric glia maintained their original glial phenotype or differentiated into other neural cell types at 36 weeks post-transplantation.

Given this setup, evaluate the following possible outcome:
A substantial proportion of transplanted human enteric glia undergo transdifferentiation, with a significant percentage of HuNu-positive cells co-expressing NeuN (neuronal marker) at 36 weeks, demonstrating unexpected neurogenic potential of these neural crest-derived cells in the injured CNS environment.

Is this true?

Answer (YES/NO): YES